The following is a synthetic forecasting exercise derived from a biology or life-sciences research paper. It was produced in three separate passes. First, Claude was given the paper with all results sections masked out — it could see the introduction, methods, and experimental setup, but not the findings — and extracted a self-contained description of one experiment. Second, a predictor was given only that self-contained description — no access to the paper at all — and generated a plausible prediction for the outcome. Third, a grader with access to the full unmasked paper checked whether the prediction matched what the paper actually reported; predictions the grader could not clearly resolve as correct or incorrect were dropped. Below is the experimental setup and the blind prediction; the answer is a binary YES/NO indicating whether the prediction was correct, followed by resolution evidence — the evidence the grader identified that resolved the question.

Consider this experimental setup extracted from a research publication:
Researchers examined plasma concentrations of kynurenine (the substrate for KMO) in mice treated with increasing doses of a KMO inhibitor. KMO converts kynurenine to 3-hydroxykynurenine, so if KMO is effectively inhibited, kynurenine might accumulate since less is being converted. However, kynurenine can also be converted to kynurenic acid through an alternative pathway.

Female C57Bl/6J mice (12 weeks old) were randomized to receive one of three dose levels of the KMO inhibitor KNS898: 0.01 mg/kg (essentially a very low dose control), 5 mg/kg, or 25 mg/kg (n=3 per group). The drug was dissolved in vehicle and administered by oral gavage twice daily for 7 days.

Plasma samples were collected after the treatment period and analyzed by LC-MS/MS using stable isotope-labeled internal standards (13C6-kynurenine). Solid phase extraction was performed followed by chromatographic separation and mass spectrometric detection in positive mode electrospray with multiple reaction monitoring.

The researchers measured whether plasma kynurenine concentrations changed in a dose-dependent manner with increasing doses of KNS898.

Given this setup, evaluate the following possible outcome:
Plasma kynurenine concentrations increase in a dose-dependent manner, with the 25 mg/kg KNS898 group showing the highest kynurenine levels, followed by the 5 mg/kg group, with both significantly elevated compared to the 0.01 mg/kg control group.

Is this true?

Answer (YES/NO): NO